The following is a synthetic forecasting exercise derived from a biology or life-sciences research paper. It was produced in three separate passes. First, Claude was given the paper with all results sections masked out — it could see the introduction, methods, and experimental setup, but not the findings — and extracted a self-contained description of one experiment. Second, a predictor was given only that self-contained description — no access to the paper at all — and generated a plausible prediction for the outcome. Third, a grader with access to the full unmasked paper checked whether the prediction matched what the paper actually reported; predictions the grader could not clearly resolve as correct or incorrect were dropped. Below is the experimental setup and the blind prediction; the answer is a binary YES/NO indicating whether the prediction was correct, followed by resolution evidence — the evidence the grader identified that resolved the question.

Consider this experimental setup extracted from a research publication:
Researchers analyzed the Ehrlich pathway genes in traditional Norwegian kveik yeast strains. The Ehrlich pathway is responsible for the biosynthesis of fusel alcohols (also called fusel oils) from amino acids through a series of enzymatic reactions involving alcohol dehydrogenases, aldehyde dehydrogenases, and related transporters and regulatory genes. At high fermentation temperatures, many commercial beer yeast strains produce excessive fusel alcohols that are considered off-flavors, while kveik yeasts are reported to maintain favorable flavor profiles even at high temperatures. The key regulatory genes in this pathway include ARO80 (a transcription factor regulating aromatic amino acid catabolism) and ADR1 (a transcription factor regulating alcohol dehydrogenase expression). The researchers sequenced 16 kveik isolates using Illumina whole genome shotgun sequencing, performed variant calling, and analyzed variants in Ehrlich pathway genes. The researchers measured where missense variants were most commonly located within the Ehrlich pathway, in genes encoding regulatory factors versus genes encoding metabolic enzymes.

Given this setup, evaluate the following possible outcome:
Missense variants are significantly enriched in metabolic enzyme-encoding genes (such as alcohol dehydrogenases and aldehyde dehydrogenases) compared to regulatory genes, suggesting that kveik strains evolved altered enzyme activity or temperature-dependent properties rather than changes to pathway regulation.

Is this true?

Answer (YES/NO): NO